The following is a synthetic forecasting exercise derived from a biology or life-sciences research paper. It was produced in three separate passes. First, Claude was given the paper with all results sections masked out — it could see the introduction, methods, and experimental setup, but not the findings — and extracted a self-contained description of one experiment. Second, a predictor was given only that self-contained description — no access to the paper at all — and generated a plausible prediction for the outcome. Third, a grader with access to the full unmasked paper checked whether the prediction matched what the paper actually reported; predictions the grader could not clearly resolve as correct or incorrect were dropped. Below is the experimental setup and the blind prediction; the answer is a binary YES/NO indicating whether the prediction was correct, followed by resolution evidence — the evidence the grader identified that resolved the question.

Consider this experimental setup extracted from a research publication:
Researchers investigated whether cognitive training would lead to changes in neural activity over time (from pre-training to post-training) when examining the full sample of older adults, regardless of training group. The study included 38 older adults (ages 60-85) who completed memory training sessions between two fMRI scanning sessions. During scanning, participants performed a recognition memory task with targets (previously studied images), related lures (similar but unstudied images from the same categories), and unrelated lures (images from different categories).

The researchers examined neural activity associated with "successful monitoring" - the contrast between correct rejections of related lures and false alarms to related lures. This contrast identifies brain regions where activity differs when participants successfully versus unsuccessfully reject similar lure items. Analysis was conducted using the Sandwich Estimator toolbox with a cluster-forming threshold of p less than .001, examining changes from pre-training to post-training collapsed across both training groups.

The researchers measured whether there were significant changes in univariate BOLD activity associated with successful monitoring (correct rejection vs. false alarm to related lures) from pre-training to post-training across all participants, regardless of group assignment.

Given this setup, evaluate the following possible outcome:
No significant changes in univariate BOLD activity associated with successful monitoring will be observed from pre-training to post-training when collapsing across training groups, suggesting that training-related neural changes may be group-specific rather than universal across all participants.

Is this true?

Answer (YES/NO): NO